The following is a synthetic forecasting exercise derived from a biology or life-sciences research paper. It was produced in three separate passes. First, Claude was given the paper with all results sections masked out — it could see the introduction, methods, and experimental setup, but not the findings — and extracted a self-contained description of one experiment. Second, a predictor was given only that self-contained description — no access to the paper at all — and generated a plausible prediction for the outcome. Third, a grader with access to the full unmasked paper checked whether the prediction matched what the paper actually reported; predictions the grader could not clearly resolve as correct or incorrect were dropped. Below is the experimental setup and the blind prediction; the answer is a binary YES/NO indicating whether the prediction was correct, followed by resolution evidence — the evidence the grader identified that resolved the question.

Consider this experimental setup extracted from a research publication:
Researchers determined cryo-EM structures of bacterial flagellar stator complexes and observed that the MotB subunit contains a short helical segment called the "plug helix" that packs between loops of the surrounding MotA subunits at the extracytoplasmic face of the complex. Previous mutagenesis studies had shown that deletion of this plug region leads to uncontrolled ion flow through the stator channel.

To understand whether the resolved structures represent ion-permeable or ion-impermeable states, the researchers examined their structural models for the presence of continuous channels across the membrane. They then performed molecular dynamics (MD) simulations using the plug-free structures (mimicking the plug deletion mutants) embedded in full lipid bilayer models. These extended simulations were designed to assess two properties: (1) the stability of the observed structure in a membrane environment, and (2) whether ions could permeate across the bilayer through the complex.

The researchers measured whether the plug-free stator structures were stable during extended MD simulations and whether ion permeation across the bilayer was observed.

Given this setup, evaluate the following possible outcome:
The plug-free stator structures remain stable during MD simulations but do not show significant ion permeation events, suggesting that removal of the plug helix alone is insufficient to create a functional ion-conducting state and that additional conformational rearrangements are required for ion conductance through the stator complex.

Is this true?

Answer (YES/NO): YES